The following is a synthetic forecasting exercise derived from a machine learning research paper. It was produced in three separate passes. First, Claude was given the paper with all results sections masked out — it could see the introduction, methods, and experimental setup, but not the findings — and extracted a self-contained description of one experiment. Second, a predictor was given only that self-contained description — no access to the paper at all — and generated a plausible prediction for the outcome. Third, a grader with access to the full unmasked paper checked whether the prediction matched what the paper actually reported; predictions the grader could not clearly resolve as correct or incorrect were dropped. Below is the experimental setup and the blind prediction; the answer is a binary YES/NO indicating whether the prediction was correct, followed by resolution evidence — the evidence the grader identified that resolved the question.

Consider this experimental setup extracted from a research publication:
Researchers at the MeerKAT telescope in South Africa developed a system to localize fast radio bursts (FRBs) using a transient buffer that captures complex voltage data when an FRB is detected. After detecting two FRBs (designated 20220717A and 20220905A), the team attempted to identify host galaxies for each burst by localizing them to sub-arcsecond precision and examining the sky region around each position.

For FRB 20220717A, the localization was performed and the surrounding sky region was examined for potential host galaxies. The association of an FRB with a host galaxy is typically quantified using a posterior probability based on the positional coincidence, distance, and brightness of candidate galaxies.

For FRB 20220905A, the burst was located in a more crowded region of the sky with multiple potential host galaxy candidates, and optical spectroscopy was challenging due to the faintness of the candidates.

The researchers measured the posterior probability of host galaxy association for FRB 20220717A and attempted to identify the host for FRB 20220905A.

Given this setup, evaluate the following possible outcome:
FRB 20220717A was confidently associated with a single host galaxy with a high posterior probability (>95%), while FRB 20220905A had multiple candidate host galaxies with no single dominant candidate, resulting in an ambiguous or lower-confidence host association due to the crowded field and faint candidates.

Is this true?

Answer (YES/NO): NO